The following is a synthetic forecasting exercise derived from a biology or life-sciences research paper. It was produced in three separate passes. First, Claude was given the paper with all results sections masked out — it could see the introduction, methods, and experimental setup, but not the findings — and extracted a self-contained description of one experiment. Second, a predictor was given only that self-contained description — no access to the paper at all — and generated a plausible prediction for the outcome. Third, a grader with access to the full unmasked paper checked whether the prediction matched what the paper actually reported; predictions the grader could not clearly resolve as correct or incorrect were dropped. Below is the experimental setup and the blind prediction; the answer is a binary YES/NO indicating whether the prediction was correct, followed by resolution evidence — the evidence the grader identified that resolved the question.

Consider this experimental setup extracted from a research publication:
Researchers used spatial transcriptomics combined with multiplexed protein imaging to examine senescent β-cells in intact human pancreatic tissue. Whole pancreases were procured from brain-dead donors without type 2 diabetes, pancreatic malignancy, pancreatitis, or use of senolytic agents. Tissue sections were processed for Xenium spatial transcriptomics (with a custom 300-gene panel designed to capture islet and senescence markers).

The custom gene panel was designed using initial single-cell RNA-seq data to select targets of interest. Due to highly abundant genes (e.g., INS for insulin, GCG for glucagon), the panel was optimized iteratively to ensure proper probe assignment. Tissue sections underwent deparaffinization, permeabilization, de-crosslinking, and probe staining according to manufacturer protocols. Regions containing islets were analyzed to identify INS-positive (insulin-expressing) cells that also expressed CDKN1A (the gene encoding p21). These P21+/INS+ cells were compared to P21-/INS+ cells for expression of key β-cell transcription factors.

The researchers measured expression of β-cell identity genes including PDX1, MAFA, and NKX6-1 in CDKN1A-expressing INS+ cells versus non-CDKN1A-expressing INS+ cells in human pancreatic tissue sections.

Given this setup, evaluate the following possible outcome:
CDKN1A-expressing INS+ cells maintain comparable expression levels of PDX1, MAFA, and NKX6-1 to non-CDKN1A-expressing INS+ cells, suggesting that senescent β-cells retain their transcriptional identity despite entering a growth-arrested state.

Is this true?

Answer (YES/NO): NO